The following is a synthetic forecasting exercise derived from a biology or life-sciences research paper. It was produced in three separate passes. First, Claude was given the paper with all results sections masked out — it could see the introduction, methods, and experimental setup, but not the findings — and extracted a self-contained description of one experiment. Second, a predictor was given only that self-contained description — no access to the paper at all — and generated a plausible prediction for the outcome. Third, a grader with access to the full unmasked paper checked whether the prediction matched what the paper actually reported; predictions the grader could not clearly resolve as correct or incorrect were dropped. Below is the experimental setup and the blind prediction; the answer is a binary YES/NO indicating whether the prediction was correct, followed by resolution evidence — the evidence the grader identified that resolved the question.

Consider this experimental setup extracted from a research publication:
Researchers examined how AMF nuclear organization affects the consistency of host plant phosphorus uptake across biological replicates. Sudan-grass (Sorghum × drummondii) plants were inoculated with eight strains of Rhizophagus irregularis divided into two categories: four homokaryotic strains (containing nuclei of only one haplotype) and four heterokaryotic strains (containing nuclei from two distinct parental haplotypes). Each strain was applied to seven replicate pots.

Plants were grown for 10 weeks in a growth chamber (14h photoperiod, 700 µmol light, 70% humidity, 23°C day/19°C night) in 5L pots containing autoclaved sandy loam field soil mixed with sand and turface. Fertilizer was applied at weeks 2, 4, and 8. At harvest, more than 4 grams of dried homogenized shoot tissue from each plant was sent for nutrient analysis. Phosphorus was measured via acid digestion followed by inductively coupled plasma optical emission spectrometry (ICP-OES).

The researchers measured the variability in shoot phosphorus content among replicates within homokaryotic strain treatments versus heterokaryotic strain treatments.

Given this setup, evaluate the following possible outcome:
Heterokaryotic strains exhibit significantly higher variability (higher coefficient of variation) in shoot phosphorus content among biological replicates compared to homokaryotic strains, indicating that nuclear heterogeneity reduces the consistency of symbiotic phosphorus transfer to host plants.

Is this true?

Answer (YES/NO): NO